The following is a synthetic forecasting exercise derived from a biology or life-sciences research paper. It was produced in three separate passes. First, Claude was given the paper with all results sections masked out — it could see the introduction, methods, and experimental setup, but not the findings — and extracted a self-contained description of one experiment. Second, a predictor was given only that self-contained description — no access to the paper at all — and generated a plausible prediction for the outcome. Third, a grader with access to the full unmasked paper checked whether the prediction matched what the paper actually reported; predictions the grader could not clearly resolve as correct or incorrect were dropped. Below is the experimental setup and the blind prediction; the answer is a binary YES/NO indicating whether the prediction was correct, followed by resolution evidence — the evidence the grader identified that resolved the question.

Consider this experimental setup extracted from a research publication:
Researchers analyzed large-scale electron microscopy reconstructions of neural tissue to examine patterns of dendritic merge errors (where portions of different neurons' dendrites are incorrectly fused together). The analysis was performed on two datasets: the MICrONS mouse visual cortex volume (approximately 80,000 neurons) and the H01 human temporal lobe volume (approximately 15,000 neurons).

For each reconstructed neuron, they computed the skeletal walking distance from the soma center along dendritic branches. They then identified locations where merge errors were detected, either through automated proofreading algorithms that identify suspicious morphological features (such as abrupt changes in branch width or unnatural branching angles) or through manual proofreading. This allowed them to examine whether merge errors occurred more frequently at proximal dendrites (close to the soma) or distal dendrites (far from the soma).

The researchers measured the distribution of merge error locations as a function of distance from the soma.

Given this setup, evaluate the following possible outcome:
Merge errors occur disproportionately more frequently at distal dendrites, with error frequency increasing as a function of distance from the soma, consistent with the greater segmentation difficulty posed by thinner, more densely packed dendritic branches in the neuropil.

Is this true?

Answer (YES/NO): YES